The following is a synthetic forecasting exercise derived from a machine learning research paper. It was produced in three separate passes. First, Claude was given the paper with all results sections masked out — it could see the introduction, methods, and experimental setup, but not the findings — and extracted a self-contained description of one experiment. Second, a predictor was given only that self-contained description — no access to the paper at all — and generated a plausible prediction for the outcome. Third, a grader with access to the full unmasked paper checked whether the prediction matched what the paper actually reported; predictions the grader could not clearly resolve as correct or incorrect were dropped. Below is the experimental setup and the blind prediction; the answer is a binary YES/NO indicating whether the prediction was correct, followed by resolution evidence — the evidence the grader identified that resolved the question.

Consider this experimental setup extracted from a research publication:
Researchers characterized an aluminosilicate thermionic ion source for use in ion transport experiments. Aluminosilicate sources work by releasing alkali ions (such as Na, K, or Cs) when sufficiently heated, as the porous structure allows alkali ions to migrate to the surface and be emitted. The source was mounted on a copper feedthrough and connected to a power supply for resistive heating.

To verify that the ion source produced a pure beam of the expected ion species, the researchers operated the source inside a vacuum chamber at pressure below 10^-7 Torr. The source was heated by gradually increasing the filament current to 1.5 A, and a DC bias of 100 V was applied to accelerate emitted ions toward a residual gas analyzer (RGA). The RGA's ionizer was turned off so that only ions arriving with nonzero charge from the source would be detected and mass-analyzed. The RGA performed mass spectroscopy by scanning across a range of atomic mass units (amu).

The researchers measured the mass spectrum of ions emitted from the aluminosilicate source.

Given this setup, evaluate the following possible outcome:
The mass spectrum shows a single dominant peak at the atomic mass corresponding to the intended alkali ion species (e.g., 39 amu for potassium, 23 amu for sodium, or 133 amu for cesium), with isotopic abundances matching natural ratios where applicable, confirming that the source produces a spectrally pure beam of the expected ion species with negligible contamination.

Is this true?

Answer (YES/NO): YES